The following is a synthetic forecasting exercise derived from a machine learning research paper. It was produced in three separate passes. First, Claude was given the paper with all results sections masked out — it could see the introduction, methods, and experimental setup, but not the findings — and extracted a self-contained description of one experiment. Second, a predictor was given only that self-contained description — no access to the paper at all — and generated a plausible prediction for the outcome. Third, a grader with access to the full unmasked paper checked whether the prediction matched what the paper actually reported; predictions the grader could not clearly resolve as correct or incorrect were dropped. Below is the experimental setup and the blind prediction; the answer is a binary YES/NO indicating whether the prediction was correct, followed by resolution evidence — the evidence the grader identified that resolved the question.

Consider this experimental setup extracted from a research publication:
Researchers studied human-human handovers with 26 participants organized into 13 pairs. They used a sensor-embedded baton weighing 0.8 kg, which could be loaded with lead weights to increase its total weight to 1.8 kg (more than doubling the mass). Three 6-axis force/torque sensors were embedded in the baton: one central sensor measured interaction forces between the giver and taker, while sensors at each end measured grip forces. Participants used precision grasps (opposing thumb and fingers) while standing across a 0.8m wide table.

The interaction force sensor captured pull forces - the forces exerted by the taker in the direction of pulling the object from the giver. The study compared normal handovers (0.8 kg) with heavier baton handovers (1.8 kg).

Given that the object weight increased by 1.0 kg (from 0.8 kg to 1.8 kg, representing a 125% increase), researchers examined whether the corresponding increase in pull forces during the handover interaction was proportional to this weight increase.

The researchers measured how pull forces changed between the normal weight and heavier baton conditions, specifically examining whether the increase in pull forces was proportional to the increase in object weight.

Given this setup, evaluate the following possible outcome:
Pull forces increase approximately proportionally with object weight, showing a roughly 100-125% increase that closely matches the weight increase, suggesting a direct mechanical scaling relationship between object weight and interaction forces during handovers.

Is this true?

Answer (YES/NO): NO